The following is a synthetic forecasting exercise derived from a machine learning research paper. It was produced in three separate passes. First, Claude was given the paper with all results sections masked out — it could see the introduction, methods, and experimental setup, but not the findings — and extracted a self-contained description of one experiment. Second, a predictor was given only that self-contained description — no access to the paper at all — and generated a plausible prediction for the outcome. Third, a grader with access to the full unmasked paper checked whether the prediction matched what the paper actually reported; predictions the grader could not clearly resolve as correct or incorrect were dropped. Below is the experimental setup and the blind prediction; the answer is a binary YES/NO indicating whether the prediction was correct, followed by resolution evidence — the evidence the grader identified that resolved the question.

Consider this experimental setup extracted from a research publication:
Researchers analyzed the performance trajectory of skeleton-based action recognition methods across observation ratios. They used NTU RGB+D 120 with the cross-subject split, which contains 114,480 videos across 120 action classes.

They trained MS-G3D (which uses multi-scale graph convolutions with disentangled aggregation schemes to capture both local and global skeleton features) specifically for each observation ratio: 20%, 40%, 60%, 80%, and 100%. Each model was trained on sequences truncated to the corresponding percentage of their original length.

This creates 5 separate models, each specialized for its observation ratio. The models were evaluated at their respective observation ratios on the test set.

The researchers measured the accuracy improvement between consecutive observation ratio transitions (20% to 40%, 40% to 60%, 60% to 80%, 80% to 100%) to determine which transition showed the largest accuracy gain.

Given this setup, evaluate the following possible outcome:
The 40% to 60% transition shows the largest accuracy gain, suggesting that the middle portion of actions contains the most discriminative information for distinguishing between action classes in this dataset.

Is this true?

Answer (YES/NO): NO